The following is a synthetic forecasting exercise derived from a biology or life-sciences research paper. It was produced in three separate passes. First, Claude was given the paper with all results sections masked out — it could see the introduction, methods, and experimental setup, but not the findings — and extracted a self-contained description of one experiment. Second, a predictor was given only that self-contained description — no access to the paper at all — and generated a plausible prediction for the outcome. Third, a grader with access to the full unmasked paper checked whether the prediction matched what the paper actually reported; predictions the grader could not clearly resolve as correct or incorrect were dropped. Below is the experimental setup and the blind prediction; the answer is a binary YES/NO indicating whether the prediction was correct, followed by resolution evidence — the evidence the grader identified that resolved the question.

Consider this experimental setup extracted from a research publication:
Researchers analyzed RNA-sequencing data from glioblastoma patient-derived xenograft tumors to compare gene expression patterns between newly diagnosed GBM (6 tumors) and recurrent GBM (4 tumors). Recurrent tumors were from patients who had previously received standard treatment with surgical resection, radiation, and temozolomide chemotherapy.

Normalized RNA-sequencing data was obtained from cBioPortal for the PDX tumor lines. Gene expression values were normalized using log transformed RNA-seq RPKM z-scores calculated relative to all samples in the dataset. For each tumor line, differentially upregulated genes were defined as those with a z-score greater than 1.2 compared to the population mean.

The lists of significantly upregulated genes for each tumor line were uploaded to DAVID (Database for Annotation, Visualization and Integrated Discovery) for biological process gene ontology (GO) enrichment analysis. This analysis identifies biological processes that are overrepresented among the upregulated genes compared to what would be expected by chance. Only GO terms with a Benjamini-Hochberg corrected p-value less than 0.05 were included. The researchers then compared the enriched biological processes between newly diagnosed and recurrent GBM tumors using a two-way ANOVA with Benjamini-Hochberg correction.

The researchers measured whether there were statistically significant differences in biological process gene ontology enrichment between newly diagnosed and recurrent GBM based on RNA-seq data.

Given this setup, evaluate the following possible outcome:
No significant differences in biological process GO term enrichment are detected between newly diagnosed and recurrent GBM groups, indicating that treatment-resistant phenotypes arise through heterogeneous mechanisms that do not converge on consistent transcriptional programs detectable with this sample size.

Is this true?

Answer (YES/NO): YES